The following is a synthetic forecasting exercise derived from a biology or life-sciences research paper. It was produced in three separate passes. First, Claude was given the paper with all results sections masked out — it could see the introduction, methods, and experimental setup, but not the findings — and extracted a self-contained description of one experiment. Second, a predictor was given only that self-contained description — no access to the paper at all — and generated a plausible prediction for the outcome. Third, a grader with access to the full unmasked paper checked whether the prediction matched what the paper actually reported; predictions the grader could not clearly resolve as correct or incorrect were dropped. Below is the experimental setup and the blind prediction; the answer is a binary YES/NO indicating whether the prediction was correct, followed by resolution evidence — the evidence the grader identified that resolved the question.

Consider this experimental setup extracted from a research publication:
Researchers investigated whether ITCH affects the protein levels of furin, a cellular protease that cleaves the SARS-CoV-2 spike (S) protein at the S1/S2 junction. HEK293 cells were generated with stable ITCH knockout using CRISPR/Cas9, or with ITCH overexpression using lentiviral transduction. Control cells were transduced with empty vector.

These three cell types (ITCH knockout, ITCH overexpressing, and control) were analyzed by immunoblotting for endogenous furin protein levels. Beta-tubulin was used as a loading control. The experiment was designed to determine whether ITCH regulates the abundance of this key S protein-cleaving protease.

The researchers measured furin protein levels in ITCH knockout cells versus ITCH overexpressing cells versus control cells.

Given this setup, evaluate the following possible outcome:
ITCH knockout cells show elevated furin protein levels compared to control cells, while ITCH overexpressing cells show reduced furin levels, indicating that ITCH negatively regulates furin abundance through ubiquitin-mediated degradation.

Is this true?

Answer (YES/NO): NO